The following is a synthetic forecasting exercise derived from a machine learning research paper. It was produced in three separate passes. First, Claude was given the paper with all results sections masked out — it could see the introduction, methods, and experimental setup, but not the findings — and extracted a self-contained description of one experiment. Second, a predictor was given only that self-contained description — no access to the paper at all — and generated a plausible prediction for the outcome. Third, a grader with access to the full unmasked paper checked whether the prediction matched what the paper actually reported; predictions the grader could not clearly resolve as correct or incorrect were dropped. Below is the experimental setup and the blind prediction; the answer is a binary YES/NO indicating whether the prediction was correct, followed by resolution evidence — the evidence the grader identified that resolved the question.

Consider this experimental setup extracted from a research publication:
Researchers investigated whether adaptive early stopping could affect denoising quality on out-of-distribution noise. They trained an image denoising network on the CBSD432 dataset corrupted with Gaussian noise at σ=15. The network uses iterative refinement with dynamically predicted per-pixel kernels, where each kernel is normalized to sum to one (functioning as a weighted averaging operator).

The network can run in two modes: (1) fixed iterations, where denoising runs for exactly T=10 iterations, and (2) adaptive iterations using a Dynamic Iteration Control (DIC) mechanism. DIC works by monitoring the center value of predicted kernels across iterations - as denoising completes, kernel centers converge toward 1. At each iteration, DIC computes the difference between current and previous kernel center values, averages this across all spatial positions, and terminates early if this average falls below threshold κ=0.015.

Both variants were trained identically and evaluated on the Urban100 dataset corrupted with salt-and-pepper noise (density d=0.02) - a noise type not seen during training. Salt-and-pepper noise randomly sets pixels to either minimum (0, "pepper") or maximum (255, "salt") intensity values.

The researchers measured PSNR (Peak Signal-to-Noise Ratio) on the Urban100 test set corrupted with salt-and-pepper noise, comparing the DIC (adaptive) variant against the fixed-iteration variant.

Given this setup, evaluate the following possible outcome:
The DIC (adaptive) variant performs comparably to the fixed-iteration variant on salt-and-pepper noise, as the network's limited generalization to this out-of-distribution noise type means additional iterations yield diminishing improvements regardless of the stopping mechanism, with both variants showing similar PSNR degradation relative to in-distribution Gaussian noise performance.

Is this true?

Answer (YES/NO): NO